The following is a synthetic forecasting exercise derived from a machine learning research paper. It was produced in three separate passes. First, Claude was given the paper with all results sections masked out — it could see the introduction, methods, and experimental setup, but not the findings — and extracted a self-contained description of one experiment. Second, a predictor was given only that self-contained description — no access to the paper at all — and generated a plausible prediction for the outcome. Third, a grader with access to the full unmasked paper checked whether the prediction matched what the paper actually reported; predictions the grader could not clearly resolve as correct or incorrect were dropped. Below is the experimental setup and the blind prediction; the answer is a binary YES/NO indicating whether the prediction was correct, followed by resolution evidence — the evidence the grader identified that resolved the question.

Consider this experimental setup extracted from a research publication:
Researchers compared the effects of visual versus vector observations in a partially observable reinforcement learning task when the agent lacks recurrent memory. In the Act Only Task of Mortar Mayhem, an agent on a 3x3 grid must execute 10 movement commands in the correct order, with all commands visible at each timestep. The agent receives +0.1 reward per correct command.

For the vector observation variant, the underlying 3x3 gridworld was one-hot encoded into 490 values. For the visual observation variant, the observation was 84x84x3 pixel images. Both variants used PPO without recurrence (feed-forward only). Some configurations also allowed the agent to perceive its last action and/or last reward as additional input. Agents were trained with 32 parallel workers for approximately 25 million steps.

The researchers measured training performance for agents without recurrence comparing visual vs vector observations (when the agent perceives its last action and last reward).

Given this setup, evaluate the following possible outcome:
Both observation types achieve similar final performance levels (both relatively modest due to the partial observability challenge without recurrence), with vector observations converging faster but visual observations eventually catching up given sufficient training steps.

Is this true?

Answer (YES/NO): NO